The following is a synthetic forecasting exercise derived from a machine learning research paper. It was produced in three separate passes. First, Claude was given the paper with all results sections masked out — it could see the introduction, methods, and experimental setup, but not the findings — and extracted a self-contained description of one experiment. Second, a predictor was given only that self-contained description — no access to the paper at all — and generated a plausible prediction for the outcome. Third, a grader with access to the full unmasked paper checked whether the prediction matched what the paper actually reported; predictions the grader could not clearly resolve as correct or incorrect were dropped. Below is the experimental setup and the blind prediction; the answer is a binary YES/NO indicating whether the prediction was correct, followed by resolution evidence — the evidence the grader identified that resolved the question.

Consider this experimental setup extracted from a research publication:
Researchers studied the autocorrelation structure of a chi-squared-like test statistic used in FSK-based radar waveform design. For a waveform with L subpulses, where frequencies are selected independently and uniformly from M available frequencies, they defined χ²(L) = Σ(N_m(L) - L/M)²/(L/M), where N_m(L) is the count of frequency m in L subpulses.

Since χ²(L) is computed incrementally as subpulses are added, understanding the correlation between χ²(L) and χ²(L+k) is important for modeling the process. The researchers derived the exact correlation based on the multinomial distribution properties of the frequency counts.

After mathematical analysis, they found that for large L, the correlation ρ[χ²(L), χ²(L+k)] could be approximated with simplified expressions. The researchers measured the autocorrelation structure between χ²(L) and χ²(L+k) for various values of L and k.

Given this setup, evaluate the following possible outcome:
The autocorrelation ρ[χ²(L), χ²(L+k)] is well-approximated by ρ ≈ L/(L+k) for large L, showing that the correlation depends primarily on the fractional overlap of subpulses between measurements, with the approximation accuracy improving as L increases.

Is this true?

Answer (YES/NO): YES